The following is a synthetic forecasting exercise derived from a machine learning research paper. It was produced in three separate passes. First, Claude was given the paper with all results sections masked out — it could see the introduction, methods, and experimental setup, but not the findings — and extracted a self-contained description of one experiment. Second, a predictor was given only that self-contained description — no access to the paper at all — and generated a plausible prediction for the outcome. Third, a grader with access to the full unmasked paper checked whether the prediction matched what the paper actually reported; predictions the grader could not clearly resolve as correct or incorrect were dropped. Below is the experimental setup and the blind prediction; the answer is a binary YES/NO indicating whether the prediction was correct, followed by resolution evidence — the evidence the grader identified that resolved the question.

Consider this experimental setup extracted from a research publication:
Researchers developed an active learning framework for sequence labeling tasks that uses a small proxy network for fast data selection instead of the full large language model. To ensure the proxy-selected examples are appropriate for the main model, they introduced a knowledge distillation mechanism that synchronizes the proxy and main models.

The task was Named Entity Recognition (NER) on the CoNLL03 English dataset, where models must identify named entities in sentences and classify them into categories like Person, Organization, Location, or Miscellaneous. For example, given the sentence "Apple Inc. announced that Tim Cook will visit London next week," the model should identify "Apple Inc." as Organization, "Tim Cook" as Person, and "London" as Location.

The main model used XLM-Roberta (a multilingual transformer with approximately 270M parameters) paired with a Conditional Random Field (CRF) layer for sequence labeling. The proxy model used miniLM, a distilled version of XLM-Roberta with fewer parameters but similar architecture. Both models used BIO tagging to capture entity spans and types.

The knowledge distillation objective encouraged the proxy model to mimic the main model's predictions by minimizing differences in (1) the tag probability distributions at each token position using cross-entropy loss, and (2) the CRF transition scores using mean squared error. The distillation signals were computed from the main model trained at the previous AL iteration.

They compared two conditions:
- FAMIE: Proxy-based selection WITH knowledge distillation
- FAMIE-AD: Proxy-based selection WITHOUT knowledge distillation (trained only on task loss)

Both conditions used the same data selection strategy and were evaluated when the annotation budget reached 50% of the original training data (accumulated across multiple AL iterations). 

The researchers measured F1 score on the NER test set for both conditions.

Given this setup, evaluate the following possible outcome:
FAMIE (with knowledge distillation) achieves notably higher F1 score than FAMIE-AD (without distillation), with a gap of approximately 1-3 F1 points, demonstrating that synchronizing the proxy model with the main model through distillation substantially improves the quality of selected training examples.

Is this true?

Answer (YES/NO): YES